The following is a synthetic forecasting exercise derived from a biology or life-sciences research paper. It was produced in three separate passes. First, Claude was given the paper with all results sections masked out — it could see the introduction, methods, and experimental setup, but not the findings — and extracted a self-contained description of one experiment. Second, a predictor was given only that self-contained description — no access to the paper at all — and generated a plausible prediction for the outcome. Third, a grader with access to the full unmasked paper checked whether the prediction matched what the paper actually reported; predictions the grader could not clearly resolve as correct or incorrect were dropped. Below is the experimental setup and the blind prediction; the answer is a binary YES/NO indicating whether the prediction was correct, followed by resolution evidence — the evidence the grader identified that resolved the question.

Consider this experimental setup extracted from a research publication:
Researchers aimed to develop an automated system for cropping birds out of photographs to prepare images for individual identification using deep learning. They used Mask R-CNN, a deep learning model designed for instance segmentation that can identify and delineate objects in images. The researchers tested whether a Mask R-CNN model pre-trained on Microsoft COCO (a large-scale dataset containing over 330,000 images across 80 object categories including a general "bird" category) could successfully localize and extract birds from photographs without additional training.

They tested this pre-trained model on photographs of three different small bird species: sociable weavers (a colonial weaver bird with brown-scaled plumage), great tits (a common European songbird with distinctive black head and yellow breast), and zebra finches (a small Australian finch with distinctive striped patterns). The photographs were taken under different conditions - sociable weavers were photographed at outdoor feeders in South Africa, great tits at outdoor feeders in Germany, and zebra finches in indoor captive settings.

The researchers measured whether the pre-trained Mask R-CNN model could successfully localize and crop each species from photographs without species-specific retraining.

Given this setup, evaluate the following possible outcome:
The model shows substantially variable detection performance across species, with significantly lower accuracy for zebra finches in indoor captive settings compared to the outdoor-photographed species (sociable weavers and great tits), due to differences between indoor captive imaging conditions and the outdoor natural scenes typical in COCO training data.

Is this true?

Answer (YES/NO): NO